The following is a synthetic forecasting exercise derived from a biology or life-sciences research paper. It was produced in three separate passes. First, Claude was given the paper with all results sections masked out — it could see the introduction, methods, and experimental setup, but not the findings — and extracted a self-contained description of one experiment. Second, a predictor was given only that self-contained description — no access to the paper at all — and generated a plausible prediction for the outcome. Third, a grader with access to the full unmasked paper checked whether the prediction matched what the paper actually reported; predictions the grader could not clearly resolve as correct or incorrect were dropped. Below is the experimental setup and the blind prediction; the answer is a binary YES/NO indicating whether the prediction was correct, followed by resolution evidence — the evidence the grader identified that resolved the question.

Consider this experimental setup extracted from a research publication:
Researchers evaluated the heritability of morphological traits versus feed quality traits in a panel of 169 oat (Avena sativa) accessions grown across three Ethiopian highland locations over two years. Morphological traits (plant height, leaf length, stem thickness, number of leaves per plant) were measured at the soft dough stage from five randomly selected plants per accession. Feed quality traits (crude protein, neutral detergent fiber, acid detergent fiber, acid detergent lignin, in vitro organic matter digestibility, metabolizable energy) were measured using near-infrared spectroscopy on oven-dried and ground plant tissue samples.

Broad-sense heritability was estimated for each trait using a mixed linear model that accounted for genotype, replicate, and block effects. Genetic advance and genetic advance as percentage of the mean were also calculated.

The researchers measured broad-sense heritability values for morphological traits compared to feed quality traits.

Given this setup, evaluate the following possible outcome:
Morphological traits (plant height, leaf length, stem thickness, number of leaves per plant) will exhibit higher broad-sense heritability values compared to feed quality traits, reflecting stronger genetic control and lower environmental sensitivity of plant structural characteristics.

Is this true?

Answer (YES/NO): YES